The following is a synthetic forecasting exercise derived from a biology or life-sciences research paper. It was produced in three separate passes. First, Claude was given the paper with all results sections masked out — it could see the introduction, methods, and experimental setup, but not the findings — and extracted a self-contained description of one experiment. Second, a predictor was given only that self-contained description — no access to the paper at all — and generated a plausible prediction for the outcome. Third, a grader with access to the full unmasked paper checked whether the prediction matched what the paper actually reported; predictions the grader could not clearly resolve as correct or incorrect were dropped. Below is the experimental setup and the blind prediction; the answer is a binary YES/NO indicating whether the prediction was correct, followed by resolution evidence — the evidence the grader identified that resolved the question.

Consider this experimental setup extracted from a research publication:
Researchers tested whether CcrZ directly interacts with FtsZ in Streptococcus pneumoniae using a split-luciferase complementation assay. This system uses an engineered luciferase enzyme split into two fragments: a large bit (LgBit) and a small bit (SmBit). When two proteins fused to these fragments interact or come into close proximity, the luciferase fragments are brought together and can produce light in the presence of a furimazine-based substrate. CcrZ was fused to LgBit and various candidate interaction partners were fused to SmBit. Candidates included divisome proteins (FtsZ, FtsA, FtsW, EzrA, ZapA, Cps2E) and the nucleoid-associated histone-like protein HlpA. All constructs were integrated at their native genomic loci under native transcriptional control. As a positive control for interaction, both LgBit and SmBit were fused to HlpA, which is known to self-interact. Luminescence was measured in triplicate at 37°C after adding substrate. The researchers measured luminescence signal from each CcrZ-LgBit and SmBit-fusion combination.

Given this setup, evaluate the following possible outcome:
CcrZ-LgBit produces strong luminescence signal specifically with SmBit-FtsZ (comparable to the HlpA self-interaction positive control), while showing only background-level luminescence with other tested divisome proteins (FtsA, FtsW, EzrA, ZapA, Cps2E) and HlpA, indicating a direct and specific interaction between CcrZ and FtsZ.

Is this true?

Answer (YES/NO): NO